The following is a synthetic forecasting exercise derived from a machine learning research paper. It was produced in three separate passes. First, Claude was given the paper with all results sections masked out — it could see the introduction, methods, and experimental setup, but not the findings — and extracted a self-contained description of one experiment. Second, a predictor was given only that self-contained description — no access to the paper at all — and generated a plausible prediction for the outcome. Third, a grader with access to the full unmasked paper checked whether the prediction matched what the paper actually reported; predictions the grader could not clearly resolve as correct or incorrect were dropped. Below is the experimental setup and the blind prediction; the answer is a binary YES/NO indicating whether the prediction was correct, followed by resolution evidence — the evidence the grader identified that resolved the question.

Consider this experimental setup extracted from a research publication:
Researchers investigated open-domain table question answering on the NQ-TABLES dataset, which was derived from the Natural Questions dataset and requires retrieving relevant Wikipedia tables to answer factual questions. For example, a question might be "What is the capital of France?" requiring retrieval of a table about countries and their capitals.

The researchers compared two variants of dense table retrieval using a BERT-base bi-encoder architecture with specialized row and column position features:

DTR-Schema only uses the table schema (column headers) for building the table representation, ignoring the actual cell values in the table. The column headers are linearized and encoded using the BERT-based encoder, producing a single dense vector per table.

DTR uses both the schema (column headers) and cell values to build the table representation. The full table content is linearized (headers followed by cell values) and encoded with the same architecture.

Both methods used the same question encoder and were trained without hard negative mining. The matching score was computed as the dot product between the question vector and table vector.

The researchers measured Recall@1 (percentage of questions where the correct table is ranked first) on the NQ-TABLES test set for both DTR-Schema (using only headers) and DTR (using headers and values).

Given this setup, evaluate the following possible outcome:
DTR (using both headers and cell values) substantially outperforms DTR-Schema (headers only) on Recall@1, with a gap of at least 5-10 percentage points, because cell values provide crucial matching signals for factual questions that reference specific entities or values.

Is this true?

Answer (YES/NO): NO